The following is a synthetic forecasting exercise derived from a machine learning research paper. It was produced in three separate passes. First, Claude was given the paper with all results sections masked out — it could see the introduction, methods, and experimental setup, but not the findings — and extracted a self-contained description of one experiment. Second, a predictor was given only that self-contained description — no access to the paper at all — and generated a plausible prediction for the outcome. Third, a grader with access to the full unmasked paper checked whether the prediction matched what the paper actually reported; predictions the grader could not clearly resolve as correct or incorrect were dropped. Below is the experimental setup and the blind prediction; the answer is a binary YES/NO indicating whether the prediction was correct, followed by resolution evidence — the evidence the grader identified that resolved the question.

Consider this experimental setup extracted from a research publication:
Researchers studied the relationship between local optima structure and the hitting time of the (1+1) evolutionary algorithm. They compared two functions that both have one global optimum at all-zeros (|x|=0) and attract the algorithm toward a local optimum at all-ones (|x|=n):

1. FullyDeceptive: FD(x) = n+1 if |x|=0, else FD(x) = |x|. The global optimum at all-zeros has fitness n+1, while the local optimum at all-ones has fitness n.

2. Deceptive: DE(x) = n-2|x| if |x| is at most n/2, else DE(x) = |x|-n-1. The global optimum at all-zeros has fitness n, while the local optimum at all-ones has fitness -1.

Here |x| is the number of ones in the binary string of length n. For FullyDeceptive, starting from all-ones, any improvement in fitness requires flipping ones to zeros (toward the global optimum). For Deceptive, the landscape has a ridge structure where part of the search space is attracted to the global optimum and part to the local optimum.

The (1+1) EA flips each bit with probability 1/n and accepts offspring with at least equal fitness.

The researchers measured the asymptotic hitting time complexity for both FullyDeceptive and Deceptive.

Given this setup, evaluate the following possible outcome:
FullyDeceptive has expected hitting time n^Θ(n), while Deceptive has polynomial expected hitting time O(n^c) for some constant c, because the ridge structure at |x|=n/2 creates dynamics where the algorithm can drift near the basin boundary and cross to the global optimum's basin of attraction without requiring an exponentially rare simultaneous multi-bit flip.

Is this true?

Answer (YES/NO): NO